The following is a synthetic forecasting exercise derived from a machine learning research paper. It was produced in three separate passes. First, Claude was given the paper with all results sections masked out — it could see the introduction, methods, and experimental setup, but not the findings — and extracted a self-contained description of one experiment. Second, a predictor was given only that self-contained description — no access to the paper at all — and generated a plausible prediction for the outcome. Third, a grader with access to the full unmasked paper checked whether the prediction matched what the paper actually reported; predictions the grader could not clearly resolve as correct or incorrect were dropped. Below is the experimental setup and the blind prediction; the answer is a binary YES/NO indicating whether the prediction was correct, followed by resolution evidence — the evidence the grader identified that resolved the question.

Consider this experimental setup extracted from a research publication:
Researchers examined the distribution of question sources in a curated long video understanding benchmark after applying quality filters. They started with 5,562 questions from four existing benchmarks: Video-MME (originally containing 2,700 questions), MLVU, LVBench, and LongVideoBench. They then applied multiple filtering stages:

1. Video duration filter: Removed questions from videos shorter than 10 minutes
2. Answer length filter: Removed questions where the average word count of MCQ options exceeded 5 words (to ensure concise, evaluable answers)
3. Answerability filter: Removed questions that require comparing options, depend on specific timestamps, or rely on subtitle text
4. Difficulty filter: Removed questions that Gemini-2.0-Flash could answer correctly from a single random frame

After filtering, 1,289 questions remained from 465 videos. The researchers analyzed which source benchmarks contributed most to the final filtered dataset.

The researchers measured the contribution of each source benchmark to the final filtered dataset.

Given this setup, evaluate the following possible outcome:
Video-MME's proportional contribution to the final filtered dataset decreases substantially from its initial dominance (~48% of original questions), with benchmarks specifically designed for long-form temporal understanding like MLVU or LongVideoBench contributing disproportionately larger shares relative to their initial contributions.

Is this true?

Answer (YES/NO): NO